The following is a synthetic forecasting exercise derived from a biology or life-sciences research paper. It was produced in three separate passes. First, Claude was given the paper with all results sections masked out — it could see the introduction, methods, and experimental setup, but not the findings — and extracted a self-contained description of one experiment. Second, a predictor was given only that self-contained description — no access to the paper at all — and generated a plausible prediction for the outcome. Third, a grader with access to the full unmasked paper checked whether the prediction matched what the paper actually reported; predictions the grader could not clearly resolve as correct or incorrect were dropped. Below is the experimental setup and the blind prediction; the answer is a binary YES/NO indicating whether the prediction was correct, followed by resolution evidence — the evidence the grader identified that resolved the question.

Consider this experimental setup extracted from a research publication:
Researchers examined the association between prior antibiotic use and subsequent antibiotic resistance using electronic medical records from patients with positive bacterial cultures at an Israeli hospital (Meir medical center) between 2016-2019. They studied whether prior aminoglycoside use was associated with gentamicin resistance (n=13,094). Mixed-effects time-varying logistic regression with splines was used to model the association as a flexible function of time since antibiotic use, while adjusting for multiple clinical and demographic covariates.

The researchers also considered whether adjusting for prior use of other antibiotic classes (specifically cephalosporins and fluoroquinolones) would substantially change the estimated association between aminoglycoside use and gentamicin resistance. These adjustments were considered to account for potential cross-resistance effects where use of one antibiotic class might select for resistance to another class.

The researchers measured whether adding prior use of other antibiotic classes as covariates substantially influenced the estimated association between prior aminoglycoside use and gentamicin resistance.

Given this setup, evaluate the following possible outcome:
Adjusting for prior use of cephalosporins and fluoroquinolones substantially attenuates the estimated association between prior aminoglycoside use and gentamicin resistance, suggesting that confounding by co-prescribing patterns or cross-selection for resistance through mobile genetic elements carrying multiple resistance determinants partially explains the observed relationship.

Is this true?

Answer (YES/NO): NO